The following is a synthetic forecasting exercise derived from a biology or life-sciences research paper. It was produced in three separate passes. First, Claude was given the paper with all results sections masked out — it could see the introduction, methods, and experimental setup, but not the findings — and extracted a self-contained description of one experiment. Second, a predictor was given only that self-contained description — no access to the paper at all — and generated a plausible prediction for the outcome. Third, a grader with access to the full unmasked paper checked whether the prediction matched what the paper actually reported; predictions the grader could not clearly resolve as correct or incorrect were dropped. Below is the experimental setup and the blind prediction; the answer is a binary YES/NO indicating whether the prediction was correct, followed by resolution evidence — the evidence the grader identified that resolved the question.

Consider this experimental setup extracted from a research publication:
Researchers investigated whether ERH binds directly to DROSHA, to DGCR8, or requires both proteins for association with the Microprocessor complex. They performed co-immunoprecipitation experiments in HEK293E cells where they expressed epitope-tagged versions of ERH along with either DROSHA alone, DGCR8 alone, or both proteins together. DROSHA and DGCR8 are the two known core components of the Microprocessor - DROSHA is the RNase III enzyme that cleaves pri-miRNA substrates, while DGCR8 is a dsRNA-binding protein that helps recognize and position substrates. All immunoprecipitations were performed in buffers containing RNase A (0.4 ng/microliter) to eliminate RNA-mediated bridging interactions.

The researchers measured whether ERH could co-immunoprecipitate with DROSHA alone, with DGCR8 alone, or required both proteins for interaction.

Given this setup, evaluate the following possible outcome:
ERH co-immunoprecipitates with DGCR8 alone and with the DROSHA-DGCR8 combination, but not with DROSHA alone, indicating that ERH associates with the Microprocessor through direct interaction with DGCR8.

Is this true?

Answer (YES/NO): YES